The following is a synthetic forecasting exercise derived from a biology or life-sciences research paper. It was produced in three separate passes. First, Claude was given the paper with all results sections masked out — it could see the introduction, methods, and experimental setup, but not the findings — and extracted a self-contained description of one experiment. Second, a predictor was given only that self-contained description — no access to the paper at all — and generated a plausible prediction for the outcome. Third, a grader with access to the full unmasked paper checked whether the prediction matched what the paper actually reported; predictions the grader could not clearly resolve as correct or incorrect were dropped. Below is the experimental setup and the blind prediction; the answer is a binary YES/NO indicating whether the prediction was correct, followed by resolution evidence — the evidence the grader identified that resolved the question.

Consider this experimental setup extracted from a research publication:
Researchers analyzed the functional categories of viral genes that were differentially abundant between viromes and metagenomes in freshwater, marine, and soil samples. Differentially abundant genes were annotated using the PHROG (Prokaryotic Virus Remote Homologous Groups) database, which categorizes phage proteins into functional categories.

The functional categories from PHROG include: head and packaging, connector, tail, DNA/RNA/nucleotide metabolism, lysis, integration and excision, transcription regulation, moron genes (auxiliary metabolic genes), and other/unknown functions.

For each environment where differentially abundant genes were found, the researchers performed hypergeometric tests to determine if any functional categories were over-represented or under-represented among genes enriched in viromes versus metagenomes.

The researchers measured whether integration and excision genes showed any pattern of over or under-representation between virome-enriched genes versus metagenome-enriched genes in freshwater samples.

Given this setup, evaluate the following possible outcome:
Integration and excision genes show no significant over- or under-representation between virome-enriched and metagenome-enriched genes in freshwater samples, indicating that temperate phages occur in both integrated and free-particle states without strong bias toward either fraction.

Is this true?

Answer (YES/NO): NO